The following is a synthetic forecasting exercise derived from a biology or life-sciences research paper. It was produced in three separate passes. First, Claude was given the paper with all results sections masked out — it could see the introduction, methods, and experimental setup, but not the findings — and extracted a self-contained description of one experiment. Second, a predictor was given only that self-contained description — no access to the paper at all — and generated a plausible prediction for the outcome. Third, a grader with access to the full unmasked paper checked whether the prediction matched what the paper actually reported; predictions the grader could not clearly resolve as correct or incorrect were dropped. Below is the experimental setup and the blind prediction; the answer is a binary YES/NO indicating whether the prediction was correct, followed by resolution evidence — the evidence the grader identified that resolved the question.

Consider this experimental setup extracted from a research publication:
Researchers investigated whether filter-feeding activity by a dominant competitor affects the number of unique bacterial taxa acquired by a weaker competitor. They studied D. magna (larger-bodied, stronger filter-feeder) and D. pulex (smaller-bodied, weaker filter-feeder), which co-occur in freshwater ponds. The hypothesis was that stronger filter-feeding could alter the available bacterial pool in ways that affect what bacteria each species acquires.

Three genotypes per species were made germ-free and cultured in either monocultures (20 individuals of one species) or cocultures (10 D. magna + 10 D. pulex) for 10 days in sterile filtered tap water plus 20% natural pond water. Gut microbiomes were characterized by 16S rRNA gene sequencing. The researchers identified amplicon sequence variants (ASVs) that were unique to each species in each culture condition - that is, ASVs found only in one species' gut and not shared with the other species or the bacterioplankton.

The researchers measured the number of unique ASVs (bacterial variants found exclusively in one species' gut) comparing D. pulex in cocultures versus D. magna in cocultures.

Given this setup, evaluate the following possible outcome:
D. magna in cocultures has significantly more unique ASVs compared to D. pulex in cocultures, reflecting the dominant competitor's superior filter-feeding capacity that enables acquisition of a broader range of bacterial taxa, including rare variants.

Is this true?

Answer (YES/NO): NO